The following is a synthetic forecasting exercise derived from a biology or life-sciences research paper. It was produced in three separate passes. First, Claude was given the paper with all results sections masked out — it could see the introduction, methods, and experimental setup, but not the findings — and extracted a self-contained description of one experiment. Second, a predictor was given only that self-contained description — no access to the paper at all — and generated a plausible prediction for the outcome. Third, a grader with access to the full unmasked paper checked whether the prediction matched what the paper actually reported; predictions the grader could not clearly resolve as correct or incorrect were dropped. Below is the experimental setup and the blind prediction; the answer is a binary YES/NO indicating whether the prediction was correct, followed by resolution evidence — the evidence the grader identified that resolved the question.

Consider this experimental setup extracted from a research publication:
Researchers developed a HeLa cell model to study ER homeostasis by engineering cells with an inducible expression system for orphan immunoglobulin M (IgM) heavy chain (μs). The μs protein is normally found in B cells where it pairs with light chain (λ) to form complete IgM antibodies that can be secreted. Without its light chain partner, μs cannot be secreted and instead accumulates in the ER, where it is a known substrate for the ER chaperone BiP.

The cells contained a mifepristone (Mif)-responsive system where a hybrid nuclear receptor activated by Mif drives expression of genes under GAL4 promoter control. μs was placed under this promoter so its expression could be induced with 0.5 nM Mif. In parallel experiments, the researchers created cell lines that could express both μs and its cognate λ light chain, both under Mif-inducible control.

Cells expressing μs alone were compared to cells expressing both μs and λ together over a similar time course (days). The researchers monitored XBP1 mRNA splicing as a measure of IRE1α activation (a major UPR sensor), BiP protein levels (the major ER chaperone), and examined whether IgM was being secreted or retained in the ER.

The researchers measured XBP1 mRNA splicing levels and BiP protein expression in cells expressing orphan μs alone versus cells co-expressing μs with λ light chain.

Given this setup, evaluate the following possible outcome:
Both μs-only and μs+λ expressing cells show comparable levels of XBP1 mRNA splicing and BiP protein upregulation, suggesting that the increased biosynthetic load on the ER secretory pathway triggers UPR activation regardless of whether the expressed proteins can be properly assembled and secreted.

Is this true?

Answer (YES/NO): NO